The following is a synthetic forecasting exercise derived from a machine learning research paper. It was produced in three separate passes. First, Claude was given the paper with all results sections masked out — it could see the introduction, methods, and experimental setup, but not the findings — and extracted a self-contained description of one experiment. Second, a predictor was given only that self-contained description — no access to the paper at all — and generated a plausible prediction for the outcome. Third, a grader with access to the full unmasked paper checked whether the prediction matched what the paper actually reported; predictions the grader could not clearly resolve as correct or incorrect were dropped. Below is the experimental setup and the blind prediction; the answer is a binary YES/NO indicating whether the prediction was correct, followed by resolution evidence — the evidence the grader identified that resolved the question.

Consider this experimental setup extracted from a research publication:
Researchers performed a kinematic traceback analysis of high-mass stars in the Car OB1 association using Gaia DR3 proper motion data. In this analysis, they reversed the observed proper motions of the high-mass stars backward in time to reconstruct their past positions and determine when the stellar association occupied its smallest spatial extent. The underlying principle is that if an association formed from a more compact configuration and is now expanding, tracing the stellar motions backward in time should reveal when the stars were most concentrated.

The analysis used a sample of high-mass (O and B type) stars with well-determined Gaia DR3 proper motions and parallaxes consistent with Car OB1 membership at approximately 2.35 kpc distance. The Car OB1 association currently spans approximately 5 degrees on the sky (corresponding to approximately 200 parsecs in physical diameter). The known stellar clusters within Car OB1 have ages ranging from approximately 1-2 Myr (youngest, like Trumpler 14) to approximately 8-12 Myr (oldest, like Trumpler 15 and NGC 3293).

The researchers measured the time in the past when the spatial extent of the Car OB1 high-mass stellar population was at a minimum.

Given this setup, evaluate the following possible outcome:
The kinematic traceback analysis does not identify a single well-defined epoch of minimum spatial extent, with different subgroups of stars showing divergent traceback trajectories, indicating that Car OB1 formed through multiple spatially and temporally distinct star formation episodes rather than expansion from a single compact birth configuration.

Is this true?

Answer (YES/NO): NO